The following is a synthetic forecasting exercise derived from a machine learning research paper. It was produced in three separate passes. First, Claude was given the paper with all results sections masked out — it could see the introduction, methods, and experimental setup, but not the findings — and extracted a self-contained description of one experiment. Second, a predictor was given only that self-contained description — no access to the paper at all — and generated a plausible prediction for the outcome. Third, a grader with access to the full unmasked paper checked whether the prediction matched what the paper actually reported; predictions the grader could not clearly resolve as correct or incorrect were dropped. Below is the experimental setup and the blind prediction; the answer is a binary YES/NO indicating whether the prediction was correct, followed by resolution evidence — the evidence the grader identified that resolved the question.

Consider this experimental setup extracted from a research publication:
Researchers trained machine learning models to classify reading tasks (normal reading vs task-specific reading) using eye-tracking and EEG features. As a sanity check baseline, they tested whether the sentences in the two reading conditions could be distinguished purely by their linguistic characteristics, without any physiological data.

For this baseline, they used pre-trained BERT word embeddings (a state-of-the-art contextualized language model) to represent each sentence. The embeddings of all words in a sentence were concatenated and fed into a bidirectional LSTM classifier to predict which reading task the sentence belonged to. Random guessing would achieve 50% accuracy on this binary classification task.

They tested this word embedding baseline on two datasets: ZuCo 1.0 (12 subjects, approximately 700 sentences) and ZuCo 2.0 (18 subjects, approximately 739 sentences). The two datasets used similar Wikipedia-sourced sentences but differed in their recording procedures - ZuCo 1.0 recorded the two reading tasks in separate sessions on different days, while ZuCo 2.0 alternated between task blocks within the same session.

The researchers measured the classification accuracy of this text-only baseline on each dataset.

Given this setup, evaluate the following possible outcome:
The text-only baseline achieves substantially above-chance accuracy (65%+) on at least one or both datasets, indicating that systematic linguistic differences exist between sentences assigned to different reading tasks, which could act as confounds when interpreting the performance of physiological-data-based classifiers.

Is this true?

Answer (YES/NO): YES